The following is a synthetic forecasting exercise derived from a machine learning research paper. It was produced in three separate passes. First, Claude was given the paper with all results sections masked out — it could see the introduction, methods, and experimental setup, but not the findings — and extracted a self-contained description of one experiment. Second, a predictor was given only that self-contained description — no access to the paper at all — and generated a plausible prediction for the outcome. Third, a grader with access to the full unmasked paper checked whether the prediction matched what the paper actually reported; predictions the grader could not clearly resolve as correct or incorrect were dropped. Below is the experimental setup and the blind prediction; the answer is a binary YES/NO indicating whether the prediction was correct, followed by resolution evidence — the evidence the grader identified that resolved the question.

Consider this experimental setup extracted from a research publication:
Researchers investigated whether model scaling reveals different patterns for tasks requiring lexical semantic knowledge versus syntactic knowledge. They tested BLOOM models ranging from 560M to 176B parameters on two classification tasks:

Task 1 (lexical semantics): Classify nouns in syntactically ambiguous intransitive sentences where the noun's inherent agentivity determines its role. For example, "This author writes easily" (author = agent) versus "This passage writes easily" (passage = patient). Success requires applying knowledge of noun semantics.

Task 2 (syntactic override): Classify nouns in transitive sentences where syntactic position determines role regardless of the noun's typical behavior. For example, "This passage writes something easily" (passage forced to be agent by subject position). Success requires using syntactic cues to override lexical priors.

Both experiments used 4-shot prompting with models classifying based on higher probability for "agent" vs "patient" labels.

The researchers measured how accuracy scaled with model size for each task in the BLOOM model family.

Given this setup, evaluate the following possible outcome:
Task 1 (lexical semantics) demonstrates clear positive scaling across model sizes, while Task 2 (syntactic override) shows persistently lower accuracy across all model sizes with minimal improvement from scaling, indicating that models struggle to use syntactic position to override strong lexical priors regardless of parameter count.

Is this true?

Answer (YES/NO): NO